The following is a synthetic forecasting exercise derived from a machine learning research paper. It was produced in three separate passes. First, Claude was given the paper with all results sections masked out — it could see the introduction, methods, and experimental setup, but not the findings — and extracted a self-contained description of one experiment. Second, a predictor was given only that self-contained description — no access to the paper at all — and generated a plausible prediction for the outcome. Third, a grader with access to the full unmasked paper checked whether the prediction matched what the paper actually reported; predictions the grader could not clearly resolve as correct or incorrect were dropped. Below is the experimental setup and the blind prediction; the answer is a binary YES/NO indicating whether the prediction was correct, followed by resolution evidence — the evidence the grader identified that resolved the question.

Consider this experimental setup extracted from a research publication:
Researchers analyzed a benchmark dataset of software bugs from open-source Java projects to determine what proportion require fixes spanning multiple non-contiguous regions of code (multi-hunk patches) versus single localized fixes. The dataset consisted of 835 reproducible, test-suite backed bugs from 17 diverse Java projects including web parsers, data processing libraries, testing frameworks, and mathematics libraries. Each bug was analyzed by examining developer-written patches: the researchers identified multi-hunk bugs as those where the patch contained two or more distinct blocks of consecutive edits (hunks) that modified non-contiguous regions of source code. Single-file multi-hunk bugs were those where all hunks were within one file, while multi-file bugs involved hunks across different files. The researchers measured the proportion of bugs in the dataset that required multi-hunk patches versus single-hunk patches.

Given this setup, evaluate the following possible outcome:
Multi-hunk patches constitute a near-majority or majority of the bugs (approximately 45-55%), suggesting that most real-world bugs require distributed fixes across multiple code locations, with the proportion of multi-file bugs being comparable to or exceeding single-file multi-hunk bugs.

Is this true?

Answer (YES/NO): NO